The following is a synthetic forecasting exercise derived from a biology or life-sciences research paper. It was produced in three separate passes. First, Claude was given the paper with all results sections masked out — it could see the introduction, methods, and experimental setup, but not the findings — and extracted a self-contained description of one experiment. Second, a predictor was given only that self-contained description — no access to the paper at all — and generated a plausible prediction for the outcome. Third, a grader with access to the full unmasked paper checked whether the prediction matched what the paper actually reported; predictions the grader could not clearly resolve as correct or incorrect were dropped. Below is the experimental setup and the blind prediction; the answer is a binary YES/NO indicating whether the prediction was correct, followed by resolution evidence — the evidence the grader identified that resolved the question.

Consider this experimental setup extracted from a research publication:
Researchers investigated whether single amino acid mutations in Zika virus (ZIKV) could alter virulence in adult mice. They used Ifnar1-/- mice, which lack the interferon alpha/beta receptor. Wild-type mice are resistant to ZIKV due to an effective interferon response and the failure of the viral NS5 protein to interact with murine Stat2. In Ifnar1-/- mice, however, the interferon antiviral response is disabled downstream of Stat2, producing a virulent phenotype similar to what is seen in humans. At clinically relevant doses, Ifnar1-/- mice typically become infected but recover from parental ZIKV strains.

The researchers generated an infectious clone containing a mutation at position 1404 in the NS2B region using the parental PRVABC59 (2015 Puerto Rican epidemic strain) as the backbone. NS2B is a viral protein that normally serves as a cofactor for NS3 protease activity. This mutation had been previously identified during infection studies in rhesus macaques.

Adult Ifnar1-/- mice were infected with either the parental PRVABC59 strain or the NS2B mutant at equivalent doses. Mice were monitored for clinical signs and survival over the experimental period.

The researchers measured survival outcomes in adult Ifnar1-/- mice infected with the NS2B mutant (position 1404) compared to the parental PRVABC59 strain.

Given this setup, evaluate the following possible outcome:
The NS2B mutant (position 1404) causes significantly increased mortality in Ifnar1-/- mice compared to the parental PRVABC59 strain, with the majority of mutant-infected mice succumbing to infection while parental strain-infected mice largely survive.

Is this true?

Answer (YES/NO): YES